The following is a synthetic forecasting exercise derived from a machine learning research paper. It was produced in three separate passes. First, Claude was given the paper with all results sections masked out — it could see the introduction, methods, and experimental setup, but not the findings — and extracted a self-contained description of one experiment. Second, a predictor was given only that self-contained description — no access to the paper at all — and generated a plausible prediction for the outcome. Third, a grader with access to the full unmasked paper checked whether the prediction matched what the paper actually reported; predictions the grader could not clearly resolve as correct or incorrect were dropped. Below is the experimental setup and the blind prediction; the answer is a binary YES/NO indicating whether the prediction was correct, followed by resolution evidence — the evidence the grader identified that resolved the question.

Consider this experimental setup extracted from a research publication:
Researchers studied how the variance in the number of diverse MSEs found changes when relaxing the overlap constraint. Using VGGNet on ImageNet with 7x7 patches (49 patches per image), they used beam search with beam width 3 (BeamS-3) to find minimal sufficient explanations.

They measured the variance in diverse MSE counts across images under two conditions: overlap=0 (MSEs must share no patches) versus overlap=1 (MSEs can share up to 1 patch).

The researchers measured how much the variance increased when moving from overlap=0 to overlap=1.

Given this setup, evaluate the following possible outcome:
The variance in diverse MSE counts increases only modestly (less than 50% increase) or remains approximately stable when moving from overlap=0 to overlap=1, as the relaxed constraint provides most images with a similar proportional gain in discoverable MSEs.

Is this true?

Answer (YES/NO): NO